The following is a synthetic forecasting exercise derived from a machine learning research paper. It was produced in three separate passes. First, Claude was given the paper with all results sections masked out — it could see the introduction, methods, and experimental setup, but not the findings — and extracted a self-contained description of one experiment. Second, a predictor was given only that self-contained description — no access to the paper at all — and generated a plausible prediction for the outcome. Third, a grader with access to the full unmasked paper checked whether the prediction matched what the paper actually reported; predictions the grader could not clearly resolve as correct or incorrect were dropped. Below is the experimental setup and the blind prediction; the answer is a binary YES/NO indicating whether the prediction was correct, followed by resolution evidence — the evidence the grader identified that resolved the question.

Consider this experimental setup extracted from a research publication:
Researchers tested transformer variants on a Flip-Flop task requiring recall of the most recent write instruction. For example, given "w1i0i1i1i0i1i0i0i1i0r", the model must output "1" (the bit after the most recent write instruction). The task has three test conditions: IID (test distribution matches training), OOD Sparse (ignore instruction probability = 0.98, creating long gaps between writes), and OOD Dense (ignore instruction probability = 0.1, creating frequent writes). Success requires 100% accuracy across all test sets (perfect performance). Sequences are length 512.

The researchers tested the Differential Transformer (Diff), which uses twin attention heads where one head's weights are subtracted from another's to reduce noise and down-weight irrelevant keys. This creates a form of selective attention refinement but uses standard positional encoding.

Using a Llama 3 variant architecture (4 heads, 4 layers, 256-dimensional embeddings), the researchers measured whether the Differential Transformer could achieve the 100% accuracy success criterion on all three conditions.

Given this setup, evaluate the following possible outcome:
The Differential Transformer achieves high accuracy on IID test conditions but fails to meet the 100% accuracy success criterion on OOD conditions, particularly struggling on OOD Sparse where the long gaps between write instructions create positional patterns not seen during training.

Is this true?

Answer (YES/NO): NO